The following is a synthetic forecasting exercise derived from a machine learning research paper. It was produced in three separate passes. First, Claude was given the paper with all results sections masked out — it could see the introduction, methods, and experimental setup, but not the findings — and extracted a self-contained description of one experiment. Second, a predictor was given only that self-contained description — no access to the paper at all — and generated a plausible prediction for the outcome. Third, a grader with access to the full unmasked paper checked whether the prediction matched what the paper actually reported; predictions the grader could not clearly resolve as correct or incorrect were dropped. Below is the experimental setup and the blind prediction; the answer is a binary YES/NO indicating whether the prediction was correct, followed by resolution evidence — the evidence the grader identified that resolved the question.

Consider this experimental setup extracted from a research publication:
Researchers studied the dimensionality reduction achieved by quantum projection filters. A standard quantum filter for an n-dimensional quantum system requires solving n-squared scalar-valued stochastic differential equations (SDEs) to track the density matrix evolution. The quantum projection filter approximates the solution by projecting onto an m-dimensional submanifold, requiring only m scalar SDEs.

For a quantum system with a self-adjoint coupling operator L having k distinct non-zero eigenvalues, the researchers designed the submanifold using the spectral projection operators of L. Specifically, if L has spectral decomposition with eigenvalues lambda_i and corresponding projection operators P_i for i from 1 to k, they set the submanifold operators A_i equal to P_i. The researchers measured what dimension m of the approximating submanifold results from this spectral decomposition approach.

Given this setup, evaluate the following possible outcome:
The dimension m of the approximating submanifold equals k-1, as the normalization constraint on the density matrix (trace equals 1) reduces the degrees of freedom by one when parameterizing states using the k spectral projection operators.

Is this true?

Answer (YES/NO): NO